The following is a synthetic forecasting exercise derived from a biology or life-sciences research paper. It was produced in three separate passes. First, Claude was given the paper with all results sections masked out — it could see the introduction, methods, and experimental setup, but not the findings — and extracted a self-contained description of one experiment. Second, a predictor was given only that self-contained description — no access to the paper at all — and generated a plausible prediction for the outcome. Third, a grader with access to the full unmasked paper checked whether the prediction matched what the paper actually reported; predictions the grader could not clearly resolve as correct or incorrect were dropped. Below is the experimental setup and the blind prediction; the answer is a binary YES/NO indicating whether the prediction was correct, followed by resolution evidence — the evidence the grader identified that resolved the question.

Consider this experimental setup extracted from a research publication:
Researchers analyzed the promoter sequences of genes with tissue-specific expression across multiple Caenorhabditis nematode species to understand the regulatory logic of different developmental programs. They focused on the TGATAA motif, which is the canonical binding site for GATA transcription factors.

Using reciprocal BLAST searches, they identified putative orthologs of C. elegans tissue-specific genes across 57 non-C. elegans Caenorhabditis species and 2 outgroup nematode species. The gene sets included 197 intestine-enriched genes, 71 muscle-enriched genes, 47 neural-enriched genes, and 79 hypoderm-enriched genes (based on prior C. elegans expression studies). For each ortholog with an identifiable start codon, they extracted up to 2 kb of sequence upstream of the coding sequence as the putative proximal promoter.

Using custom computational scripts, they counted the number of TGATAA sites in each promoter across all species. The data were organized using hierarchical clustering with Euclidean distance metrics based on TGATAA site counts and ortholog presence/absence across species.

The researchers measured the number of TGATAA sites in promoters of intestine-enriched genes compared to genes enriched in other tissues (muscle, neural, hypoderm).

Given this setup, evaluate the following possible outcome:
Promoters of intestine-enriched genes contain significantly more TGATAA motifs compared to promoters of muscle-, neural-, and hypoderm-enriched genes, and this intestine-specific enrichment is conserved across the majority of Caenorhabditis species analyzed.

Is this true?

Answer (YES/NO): YES